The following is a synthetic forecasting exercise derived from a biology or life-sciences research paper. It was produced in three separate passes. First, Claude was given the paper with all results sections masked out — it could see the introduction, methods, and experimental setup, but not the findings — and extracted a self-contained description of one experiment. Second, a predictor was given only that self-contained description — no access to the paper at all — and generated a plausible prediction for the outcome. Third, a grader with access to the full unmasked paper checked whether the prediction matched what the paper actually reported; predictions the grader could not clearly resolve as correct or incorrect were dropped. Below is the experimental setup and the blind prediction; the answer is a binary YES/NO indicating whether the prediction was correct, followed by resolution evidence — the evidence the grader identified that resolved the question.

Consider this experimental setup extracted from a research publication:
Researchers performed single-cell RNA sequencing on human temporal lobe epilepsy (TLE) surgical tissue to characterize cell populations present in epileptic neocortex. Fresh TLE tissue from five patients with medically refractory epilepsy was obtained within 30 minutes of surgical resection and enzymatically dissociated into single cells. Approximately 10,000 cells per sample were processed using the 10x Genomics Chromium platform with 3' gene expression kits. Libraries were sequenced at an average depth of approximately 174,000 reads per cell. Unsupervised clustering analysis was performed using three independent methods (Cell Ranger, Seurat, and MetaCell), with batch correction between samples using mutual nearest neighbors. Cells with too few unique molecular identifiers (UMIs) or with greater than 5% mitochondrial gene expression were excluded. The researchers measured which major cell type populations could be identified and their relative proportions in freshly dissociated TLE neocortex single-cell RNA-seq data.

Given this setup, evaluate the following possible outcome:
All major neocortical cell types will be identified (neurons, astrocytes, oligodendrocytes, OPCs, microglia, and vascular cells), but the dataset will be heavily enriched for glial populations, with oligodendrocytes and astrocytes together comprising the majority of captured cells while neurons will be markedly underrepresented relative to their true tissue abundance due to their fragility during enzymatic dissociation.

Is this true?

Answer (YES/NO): NO